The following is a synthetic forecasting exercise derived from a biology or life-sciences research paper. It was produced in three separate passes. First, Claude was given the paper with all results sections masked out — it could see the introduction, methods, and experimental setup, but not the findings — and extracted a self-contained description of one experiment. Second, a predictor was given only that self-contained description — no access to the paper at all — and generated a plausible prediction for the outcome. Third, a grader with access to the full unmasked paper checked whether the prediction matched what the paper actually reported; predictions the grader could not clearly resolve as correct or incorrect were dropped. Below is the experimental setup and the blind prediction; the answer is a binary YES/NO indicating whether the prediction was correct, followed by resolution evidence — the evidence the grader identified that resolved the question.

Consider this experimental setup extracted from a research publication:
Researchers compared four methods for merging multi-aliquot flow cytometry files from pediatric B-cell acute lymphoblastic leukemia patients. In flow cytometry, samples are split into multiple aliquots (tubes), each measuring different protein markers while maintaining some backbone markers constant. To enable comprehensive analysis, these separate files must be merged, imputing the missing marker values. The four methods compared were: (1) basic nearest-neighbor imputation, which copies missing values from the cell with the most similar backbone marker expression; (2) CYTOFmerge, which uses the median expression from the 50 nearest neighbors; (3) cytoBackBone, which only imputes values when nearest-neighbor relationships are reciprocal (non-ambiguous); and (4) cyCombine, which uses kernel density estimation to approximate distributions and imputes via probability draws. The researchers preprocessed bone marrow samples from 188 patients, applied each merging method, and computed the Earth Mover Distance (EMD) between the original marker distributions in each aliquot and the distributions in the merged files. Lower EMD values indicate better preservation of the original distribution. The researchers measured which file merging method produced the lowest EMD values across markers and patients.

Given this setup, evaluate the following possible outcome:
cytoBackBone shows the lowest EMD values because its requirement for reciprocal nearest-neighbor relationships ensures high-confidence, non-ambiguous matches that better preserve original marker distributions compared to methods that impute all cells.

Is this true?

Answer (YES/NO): YES